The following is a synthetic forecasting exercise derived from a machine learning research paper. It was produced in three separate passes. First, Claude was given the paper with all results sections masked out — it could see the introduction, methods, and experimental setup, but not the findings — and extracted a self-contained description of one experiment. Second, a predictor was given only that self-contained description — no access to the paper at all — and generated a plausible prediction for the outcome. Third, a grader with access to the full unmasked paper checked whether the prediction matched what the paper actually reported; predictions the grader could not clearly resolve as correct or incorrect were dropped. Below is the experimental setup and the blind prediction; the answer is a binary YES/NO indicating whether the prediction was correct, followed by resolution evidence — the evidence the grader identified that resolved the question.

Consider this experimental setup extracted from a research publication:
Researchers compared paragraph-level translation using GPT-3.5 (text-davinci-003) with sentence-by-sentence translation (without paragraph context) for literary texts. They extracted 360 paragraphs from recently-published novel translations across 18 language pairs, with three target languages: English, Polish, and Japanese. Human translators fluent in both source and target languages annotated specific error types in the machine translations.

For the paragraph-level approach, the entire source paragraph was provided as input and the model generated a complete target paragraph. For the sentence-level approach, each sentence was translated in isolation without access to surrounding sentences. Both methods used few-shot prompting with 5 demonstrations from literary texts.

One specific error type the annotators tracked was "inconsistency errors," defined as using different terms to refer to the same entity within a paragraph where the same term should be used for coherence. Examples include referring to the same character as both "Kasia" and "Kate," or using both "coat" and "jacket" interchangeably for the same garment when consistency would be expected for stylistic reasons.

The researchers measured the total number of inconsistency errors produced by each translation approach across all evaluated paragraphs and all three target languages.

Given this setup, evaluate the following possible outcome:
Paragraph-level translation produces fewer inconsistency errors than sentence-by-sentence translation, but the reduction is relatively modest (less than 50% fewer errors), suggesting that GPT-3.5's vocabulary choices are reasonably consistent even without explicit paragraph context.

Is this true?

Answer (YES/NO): NO